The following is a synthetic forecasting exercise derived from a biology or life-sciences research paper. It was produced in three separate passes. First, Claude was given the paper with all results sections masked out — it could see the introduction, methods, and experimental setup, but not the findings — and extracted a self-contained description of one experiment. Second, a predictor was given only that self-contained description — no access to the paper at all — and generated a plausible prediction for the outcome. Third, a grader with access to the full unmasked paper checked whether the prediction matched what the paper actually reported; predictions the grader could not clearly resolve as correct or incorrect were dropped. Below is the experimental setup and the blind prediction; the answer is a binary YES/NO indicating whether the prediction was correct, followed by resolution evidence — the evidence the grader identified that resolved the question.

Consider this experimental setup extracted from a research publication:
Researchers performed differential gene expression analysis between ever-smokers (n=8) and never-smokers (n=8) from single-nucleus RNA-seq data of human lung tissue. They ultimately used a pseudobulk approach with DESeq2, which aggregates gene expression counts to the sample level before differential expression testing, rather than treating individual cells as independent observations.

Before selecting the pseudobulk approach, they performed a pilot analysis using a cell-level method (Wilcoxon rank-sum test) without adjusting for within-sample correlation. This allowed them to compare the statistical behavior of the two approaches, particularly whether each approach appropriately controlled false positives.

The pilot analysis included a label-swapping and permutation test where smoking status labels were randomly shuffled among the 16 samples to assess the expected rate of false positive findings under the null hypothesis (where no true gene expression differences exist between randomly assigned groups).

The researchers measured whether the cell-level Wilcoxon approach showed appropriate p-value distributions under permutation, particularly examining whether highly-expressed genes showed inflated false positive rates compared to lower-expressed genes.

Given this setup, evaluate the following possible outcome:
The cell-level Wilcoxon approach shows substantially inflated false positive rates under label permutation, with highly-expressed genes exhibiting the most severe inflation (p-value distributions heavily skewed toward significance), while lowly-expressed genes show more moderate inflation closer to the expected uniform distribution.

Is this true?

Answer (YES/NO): YES